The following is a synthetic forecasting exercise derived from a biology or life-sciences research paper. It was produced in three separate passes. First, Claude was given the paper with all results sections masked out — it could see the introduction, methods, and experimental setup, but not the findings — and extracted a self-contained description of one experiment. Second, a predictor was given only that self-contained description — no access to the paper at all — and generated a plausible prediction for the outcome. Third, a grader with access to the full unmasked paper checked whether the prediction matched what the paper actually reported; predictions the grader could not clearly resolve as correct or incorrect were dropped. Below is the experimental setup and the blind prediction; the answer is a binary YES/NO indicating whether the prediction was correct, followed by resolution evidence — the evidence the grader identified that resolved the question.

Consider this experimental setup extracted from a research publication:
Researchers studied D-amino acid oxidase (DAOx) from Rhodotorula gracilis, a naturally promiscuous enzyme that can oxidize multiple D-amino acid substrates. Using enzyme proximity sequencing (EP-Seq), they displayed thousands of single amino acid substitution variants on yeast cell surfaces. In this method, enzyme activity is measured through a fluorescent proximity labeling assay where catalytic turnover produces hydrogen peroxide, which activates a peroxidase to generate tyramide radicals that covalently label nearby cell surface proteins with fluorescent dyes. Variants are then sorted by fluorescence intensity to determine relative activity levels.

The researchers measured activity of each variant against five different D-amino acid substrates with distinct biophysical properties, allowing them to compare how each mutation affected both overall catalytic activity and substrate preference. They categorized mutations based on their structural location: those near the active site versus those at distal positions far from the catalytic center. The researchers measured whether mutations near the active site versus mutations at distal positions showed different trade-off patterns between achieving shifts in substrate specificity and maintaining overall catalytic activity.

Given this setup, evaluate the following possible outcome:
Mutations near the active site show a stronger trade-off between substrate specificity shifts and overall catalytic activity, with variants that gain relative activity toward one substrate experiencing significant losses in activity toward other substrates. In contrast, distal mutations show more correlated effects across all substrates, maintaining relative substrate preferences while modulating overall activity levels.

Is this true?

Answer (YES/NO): NO